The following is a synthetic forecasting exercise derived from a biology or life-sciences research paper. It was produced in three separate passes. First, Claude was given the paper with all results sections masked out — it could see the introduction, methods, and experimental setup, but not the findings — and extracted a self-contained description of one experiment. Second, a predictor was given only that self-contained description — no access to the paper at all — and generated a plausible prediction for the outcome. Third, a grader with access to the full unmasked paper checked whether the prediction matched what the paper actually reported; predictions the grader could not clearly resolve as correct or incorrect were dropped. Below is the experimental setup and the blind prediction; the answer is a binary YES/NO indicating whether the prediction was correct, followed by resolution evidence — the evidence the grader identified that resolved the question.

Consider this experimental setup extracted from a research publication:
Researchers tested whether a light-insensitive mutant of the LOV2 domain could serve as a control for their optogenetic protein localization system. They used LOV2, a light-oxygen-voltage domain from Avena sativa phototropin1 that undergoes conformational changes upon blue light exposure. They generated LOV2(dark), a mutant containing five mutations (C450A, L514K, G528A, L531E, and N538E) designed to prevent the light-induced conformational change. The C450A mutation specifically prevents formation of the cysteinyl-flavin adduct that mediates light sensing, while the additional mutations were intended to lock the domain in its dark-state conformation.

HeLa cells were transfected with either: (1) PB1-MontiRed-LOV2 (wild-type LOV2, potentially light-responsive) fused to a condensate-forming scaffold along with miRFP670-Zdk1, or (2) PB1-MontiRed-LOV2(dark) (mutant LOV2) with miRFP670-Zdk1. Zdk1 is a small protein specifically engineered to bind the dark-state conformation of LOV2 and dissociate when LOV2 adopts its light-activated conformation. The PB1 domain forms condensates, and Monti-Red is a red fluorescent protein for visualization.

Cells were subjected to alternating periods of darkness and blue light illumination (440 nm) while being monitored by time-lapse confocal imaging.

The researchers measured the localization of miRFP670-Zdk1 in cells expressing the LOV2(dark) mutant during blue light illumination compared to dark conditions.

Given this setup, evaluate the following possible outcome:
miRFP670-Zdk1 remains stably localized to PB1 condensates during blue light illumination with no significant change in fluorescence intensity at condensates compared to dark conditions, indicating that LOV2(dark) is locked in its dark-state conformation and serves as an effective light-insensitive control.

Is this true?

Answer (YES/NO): YES